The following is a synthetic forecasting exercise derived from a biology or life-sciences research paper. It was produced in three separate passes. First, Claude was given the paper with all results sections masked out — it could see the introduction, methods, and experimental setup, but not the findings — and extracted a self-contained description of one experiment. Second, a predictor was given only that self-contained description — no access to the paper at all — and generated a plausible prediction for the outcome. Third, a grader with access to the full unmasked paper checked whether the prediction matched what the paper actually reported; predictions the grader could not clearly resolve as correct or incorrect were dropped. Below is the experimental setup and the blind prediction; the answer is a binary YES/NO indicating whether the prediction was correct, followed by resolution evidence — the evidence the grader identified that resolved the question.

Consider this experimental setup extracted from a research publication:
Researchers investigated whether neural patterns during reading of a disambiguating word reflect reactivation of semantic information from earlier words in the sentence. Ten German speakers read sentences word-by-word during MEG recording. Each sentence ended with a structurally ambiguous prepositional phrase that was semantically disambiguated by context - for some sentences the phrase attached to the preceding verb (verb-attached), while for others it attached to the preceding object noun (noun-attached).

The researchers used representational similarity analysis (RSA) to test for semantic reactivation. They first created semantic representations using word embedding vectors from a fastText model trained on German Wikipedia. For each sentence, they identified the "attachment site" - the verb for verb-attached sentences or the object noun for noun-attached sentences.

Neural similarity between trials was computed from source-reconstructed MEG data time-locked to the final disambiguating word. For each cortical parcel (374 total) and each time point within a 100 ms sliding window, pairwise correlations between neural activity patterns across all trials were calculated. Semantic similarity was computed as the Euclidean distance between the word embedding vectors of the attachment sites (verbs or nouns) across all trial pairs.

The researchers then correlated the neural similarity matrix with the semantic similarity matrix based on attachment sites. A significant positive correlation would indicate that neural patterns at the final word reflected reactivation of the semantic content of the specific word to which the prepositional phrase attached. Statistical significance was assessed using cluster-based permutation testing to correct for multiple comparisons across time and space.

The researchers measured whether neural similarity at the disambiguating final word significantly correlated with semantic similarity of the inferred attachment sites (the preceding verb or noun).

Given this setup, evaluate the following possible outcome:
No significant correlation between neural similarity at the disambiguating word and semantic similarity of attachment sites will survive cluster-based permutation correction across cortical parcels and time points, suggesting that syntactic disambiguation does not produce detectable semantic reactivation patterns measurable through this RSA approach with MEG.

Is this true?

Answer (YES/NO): YES